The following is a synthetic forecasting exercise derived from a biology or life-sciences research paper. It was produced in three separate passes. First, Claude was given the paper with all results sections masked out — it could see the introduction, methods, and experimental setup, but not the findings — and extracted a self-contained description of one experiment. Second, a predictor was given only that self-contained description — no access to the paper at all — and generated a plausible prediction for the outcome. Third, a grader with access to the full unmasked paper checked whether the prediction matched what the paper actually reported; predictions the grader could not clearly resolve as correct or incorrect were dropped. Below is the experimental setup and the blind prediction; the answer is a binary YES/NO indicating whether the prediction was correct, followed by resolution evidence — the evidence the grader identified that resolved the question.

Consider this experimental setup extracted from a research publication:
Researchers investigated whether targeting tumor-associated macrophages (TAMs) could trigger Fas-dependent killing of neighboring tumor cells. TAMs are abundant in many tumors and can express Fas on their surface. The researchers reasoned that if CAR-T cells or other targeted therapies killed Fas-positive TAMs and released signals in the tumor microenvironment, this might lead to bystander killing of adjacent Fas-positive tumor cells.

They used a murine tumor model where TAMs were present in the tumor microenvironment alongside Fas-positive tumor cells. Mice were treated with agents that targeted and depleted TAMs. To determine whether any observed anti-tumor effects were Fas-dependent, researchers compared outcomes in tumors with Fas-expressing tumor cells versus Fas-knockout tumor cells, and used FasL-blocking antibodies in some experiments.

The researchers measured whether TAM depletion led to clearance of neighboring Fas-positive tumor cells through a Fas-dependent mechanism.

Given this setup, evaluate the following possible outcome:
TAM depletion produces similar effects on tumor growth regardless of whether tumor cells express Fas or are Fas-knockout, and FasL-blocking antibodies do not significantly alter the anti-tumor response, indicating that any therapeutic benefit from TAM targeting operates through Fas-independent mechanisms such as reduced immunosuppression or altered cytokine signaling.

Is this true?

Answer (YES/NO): NO